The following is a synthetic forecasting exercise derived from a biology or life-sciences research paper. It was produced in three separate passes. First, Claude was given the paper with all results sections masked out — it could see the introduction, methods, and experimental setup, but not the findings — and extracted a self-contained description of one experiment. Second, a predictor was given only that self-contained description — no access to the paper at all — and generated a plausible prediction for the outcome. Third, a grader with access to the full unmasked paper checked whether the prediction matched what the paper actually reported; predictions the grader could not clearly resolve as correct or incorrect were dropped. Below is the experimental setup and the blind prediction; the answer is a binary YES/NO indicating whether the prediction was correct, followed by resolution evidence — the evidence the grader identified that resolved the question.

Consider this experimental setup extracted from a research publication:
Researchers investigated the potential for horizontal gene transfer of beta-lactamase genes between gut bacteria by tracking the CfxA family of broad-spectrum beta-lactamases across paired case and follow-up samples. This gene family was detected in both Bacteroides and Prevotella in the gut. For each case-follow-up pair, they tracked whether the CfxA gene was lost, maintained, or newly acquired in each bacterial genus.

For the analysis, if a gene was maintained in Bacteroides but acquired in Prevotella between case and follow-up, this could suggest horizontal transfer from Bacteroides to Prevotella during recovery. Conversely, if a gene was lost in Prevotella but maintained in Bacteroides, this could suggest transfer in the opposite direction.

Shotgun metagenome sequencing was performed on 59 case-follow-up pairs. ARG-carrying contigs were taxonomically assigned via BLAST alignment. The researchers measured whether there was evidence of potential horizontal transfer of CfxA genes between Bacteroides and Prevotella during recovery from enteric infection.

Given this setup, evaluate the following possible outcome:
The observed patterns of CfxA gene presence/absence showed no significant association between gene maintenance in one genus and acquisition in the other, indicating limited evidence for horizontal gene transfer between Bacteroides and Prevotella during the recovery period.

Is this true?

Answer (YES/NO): NO